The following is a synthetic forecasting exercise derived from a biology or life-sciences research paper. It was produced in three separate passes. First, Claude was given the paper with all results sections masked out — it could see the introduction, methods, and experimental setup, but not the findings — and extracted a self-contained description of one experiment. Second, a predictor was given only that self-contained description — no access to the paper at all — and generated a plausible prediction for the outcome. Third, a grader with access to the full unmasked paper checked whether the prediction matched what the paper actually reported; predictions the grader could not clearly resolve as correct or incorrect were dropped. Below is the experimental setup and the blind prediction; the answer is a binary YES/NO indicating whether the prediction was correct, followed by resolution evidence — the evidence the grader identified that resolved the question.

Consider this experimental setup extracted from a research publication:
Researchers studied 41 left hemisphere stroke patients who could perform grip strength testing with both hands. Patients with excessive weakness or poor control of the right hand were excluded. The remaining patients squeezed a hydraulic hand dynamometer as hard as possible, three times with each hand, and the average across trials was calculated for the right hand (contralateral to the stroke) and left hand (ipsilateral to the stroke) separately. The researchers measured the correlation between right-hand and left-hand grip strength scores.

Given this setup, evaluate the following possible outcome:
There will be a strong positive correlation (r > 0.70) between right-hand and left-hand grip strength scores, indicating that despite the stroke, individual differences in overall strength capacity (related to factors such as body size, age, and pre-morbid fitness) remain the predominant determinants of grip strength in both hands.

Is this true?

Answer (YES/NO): NO